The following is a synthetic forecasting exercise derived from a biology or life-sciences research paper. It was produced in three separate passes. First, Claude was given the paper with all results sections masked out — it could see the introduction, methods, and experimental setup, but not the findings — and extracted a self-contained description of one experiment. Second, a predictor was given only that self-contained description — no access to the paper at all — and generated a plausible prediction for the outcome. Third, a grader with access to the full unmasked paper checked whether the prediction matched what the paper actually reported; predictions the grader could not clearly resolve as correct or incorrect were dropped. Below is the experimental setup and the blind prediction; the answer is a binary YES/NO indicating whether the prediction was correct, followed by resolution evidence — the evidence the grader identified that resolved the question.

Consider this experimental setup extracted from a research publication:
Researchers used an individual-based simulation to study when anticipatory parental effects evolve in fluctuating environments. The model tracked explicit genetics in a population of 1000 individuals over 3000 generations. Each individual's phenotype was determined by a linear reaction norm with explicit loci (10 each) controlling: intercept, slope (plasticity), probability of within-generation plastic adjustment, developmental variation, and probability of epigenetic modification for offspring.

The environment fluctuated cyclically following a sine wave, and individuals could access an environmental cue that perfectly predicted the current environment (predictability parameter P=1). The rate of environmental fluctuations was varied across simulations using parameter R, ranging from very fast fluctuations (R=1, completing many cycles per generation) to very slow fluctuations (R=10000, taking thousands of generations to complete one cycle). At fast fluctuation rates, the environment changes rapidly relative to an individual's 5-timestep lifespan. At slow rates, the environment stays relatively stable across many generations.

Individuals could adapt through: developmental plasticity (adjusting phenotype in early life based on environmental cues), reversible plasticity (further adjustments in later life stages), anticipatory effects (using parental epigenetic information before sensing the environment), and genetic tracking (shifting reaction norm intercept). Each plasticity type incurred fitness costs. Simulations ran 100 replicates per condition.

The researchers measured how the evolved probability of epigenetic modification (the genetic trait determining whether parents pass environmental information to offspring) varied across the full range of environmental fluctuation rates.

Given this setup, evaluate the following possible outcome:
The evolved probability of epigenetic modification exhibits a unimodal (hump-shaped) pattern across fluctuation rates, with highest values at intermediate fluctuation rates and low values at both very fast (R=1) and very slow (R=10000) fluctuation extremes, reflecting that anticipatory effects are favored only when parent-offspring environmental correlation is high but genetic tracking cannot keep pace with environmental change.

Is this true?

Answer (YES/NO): YES